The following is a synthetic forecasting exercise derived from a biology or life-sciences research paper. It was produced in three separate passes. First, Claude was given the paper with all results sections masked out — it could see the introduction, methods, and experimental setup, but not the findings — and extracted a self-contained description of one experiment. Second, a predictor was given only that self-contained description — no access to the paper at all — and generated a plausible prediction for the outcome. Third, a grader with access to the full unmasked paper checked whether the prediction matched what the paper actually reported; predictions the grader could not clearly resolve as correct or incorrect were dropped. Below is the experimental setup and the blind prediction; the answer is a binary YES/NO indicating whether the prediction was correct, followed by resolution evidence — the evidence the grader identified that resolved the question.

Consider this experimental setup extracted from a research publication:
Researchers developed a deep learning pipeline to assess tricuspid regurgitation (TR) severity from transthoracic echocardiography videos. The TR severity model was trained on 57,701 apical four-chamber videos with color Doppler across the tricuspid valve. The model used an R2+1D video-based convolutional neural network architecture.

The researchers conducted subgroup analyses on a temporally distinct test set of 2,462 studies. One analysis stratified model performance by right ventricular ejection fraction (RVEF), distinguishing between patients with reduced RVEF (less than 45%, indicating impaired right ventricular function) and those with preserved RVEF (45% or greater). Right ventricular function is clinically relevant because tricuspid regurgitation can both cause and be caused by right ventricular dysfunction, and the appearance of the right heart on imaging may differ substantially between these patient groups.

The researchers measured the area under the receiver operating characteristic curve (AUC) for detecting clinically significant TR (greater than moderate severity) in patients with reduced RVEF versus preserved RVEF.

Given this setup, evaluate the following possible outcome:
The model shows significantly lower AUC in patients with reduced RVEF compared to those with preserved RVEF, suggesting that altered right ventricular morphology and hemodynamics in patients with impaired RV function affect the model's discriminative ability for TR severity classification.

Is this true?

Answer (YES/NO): NO